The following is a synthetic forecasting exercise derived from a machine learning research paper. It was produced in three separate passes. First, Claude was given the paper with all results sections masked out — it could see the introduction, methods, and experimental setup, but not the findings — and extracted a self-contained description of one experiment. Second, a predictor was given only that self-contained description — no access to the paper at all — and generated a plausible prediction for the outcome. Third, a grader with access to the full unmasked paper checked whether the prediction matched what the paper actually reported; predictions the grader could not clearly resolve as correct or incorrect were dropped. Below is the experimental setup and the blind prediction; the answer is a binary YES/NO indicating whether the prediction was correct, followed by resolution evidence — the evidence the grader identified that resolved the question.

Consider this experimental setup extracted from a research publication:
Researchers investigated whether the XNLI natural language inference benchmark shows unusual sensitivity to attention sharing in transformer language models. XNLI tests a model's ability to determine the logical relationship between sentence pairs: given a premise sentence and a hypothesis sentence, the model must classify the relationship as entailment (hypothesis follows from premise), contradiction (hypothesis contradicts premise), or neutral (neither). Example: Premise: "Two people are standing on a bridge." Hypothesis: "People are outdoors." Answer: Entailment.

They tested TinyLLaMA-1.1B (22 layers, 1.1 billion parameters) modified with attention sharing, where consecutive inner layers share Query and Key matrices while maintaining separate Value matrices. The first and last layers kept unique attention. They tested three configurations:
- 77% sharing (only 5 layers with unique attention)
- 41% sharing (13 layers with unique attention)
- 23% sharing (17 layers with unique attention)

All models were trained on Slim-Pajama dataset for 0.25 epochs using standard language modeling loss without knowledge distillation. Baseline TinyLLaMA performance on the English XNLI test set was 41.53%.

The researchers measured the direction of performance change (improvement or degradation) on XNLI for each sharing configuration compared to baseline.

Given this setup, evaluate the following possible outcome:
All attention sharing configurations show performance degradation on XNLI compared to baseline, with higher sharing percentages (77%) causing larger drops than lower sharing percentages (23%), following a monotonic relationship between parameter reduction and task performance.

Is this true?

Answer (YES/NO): NO